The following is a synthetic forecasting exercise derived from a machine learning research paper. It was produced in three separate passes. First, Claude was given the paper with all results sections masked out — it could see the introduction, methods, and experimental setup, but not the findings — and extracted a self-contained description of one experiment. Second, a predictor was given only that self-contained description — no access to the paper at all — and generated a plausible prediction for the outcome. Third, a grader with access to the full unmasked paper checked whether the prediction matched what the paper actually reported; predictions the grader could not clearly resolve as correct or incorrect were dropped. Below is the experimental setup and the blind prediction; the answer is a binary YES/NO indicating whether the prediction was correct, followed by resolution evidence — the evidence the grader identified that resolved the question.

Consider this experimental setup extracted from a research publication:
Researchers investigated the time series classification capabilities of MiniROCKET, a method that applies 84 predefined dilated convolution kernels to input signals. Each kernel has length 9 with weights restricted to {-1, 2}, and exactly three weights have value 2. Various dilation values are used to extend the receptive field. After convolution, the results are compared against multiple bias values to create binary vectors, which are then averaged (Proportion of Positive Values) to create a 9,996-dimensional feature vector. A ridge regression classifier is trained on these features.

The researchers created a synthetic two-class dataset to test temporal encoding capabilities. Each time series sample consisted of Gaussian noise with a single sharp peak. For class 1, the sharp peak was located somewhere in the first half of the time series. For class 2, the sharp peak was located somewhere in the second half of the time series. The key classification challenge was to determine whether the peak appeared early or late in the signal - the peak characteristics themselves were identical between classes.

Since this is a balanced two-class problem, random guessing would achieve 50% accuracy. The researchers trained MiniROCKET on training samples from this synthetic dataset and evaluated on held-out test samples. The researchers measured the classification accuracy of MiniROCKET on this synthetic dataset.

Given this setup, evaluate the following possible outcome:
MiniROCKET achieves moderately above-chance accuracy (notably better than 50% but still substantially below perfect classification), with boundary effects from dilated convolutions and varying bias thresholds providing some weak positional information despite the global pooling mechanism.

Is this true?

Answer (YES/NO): YES